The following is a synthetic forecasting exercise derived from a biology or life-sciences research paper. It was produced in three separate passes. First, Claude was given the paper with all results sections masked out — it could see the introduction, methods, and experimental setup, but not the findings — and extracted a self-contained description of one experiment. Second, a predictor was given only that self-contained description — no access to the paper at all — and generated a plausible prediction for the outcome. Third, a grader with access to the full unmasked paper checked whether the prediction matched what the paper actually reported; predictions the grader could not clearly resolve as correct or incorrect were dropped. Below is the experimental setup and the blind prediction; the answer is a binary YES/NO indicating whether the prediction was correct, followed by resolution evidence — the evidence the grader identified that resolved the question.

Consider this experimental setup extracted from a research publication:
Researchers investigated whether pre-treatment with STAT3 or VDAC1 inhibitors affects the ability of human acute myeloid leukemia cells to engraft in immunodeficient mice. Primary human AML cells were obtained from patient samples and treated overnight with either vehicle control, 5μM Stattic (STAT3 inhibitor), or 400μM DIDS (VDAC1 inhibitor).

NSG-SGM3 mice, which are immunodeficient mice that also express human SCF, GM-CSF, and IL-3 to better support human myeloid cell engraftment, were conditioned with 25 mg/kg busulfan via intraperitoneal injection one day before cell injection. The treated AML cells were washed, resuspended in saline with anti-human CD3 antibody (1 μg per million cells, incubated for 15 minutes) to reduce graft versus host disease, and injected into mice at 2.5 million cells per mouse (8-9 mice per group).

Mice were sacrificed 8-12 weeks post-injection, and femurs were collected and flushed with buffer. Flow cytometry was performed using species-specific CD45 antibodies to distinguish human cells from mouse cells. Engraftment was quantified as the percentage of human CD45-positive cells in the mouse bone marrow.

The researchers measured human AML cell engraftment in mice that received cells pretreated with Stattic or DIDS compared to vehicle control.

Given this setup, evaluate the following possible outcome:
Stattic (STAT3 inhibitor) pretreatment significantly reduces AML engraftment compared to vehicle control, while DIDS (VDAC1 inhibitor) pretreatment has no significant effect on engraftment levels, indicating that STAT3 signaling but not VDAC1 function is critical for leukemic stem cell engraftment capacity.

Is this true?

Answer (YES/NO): NO